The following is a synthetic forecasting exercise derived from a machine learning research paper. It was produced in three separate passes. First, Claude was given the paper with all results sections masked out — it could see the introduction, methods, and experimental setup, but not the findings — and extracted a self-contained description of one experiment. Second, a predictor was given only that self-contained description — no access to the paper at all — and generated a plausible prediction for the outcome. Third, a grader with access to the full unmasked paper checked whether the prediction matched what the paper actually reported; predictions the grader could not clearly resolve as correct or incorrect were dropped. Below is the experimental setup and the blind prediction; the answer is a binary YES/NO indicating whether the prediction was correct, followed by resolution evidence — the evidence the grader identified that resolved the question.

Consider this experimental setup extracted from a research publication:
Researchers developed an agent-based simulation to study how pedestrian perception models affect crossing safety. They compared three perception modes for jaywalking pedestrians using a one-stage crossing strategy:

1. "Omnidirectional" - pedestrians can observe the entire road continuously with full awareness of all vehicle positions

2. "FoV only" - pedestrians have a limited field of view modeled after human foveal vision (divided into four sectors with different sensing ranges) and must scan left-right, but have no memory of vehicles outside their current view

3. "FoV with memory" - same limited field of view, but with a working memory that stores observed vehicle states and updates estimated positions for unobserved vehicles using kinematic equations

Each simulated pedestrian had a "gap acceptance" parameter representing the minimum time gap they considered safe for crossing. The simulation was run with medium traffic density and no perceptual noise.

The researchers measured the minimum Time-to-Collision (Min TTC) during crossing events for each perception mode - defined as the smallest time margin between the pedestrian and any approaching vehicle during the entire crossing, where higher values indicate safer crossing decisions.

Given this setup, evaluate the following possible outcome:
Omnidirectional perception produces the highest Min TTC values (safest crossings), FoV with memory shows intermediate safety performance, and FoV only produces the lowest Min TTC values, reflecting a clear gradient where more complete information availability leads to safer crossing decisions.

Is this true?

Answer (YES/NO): YES